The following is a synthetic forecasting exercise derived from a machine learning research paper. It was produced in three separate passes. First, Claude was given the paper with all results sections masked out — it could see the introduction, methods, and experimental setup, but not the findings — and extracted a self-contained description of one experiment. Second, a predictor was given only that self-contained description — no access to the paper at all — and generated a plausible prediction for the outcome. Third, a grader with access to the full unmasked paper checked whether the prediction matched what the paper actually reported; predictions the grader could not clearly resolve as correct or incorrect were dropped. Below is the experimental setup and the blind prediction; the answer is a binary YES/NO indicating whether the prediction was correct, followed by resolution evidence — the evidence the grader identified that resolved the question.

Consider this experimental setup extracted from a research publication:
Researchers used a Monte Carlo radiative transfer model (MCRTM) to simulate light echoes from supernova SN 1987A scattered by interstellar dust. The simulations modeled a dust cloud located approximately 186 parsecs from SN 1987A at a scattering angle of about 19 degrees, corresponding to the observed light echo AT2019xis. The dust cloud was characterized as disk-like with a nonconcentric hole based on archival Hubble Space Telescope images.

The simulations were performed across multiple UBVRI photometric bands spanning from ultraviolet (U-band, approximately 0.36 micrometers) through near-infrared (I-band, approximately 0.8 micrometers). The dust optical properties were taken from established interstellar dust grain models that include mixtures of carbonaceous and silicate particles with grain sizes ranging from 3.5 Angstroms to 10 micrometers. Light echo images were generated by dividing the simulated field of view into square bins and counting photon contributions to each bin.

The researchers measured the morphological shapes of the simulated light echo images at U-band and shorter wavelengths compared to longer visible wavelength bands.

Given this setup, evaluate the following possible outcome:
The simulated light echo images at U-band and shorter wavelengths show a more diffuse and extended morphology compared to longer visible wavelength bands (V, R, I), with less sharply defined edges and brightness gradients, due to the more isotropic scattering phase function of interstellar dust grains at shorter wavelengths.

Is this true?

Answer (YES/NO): NO